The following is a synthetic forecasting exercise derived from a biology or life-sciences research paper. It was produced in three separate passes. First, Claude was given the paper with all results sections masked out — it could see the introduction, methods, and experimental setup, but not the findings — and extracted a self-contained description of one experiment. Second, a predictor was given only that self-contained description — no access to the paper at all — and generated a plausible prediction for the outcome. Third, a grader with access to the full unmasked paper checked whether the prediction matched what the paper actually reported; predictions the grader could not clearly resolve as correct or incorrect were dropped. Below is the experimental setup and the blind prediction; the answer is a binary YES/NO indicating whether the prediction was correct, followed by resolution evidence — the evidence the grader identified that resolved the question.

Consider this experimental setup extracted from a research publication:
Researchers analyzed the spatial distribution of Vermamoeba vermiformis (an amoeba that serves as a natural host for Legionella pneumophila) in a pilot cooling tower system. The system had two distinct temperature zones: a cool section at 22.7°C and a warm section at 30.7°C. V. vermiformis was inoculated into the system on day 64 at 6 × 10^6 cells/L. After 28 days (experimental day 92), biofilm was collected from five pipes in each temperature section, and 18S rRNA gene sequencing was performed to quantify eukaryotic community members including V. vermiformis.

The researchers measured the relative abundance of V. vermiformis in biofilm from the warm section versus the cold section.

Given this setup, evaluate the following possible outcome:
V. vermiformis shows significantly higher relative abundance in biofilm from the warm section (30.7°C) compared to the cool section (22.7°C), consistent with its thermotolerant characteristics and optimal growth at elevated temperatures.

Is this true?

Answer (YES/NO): NO